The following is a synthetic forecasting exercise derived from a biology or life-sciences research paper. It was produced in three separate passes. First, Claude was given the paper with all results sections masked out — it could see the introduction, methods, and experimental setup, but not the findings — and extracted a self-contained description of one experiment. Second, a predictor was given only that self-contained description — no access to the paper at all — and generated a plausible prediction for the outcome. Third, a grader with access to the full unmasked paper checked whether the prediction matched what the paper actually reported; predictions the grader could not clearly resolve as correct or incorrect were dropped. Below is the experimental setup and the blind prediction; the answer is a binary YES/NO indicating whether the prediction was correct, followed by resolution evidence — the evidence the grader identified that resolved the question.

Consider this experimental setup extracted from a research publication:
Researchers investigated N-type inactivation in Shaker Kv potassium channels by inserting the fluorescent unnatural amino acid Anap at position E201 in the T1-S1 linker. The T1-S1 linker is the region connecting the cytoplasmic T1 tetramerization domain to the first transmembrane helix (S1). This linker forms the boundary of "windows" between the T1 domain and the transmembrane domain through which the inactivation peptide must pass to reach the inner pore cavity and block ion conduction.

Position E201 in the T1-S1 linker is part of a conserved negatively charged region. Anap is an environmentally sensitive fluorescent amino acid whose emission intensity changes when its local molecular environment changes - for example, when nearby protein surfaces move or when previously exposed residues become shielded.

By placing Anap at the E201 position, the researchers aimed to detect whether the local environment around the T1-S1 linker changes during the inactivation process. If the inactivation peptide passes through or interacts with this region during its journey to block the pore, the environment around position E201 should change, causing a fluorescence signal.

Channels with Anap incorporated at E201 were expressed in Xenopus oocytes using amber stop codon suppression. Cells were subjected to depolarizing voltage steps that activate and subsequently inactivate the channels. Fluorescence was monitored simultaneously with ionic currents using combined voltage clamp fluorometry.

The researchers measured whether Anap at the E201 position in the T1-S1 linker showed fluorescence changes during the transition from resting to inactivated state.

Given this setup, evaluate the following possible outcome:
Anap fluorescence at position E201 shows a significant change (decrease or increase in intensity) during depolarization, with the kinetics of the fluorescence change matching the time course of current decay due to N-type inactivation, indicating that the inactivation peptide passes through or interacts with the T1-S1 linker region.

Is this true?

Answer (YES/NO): YES